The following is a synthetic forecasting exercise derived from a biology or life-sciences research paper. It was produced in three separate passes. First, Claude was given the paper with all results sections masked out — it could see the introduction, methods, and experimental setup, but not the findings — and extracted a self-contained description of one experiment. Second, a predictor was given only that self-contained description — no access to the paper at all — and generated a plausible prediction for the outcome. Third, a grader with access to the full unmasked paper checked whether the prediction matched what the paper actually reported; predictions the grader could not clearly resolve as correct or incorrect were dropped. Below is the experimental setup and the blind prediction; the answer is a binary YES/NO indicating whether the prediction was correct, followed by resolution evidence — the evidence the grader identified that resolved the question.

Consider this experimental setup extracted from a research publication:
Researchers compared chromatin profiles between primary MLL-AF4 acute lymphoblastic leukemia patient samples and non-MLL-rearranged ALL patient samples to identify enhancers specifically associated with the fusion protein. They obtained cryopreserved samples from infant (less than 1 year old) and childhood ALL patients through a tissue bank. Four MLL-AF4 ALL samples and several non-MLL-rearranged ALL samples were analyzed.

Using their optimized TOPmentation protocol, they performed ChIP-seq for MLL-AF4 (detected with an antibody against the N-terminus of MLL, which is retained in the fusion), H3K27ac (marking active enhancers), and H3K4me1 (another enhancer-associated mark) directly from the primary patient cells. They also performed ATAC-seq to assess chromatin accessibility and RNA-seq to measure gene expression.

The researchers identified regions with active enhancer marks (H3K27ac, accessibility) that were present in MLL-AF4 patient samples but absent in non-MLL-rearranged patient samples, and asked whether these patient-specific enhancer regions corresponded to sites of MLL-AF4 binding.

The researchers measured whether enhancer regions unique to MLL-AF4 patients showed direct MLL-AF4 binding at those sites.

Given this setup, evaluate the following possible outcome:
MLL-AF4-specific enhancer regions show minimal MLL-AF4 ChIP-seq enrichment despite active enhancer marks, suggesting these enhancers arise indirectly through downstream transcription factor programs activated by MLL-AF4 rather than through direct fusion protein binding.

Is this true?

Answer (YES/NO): NO